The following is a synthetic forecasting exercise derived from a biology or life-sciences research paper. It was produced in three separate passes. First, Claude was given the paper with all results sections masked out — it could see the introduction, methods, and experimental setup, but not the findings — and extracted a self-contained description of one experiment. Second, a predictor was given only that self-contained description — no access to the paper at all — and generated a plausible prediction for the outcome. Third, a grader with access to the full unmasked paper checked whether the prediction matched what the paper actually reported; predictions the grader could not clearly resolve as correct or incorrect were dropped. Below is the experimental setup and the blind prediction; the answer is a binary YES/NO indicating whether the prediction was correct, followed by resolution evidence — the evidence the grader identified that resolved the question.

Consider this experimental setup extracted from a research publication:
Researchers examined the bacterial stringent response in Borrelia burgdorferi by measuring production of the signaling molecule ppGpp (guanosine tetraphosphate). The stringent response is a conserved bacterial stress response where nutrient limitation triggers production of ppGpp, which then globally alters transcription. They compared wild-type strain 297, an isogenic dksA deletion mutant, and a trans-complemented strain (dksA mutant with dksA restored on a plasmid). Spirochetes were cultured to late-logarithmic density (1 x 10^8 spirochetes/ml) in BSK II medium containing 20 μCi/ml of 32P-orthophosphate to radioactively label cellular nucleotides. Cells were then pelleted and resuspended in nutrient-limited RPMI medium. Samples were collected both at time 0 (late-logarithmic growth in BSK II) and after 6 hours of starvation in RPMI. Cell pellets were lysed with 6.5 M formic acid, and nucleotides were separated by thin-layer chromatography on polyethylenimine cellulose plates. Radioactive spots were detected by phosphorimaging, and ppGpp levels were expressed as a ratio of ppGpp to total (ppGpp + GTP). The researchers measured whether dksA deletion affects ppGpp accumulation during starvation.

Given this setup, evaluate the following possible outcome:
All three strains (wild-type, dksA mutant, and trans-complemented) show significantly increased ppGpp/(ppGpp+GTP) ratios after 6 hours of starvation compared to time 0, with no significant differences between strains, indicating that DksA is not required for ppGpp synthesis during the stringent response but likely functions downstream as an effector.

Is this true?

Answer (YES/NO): NO